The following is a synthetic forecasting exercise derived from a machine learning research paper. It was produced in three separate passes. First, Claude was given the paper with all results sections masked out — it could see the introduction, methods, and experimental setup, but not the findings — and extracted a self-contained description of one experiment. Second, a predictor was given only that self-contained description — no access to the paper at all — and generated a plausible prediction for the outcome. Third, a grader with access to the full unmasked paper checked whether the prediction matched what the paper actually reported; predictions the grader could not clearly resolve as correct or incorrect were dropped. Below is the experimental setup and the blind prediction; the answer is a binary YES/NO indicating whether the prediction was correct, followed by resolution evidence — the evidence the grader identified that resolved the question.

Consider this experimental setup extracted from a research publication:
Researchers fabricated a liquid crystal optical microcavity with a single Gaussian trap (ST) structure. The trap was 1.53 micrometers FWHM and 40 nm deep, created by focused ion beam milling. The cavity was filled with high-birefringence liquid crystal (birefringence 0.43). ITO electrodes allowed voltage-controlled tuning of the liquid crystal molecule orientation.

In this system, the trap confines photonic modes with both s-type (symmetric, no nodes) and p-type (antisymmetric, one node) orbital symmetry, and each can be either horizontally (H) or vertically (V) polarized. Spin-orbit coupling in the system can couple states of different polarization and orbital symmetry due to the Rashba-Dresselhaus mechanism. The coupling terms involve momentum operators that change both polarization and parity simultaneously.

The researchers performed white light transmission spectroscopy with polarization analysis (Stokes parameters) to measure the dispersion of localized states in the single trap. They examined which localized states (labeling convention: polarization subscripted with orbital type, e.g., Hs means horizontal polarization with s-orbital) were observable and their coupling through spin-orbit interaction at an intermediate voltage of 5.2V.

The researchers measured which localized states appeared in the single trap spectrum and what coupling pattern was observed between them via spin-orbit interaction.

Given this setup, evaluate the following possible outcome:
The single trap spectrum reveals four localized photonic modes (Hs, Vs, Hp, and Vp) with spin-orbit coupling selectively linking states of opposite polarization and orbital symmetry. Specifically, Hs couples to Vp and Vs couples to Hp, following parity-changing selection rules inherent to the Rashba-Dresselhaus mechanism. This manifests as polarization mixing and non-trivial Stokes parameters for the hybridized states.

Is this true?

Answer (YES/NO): NO